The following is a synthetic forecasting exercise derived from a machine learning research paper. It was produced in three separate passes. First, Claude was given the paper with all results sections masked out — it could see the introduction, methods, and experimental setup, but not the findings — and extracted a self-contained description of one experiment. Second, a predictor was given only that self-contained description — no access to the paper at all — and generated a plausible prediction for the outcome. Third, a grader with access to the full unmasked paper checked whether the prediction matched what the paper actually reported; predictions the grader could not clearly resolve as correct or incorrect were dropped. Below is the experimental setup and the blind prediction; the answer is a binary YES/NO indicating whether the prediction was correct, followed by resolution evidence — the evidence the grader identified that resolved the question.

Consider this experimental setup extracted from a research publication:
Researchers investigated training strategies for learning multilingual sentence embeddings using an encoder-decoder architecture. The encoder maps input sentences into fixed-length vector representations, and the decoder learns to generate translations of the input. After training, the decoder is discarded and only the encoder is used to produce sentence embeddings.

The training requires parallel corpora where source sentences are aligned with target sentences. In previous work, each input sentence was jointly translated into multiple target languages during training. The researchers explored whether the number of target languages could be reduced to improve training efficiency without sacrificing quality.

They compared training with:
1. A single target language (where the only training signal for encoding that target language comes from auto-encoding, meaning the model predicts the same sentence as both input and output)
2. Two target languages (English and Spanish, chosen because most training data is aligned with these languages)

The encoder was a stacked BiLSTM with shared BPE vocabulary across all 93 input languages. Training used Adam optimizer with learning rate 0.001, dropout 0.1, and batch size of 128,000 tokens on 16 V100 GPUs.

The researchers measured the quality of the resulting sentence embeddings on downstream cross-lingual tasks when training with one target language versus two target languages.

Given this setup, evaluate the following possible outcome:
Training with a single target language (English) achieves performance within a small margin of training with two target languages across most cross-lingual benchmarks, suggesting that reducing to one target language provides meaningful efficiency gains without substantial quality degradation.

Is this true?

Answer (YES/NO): NO